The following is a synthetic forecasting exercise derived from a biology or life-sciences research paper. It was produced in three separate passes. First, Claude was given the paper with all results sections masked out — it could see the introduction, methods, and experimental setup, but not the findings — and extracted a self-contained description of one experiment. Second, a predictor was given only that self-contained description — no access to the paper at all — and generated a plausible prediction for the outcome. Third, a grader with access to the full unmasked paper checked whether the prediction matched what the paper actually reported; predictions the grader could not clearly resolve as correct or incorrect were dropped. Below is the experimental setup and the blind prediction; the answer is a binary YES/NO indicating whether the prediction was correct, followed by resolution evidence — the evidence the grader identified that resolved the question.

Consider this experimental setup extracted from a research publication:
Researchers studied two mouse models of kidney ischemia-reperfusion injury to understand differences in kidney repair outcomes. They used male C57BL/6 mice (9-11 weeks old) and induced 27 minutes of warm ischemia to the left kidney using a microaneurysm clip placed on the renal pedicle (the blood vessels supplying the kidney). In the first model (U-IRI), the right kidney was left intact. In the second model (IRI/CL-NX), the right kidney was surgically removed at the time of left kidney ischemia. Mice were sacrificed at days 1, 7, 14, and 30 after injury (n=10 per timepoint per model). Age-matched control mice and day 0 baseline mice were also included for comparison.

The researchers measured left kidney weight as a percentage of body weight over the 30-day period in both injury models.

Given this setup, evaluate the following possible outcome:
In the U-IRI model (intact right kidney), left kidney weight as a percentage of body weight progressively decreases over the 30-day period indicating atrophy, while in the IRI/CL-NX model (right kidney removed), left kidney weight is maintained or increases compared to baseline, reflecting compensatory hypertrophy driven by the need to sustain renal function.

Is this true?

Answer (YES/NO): NO